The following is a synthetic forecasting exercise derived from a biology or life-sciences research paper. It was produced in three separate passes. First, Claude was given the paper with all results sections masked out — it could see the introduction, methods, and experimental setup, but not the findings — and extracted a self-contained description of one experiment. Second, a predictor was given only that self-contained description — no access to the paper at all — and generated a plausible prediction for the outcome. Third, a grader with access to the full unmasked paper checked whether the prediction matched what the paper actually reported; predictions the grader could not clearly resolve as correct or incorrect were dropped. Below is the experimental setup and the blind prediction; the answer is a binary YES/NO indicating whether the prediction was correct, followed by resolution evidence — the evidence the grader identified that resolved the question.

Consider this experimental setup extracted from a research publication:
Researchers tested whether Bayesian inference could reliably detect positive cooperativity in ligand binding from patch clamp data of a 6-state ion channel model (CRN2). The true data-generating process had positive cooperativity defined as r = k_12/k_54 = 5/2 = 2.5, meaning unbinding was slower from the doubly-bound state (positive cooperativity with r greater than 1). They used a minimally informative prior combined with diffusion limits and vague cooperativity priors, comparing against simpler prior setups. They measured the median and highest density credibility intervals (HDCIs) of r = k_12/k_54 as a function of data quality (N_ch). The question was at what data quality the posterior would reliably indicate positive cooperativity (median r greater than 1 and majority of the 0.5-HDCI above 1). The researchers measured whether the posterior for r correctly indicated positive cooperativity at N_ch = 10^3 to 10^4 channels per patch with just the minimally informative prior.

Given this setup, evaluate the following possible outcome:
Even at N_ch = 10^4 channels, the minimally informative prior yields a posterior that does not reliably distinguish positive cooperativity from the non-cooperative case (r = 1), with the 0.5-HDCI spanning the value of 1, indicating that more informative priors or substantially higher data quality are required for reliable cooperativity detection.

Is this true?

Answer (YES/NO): YES